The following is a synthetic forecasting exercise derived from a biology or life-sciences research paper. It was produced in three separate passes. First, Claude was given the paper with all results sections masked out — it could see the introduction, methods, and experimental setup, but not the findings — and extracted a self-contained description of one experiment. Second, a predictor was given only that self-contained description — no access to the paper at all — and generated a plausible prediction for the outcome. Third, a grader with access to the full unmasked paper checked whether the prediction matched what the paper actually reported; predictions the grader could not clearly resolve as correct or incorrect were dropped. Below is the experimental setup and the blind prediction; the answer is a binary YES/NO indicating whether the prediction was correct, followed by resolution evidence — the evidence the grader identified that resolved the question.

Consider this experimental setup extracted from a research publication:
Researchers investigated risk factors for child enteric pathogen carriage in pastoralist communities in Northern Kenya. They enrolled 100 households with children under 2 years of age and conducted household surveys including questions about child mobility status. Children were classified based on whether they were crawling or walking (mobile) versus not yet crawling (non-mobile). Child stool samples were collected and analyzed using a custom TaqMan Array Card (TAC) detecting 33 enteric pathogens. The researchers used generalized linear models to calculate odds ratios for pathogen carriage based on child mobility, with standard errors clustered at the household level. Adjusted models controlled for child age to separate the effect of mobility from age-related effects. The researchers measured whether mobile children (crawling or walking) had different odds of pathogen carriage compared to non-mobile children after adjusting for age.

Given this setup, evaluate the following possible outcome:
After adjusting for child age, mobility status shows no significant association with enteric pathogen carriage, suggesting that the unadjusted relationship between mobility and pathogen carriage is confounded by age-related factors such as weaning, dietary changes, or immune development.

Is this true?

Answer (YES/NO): NO